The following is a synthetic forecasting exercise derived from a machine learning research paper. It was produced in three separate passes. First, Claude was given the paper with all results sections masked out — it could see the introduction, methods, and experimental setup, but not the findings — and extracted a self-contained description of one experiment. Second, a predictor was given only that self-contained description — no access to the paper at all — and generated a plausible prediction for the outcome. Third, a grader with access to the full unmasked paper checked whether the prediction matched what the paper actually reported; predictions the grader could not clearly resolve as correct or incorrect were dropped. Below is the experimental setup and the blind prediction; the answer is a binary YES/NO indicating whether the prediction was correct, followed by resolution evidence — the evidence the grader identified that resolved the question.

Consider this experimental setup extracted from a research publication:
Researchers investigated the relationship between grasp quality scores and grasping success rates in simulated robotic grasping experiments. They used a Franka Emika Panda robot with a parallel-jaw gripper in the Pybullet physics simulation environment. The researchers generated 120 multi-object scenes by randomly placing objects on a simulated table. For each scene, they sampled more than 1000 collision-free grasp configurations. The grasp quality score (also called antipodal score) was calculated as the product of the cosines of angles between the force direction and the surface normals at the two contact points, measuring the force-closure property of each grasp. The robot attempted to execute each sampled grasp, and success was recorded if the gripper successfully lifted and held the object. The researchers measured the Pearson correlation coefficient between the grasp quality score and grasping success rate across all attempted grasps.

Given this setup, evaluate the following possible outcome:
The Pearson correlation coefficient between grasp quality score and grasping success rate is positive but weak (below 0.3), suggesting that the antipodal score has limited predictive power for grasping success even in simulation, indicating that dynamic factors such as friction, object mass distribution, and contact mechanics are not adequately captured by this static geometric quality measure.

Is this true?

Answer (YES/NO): NO